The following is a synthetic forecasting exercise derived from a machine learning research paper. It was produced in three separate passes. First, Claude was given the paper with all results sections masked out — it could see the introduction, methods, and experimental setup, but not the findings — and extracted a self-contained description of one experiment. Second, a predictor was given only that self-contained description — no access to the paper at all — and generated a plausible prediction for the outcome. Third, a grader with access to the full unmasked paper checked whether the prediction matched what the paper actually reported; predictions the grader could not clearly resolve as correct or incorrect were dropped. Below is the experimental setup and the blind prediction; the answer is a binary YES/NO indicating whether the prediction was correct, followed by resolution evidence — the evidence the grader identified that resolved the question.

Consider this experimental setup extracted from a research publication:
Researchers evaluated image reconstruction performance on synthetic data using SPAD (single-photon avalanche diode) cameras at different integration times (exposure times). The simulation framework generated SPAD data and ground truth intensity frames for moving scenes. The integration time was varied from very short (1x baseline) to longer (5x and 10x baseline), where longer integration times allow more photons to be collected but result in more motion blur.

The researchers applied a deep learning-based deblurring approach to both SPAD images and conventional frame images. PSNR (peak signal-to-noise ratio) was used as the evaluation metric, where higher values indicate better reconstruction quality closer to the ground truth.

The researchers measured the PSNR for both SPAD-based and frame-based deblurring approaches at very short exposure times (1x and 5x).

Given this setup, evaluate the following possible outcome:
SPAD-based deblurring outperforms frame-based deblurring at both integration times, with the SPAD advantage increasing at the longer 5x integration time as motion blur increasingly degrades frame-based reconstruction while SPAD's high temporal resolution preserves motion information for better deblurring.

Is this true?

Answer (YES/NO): NO